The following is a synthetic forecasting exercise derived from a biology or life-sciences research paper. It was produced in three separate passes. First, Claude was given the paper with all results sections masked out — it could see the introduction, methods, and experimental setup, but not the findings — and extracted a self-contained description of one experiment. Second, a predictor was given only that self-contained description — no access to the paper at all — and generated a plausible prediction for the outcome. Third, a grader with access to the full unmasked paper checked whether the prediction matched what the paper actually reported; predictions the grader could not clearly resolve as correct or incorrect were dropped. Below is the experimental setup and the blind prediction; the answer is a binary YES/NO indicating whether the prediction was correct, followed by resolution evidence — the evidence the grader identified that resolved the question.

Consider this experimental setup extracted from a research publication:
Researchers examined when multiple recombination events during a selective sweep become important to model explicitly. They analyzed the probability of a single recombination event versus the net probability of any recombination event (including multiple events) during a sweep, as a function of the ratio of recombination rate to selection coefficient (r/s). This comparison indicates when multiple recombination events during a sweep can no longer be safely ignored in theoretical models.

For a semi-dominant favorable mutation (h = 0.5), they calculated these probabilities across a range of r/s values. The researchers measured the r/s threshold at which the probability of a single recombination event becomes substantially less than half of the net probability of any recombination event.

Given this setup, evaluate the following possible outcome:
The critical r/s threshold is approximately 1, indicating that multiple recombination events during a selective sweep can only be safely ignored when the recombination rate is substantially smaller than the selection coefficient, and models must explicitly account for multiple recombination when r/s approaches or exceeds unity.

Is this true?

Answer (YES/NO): NO